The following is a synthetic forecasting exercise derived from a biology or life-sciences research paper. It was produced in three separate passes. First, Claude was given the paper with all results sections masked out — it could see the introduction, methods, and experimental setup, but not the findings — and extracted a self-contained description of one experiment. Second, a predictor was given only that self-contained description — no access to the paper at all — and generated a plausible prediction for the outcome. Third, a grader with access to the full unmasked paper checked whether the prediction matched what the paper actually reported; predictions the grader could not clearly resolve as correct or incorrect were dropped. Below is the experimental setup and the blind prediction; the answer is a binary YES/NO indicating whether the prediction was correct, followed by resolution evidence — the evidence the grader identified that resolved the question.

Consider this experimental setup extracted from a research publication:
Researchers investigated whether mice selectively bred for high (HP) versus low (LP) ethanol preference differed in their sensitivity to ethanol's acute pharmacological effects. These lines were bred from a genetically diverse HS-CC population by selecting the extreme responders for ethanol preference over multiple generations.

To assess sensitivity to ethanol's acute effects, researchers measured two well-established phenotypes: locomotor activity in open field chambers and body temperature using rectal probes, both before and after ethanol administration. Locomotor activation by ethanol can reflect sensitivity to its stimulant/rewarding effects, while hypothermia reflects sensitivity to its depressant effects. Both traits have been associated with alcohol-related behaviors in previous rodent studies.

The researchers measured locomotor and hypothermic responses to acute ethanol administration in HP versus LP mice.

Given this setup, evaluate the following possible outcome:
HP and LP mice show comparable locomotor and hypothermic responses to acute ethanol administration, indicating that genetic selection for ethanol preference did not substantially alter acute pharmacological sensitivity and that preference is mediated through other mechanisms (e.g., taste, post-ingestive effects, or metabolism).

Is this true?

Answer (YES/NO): NO